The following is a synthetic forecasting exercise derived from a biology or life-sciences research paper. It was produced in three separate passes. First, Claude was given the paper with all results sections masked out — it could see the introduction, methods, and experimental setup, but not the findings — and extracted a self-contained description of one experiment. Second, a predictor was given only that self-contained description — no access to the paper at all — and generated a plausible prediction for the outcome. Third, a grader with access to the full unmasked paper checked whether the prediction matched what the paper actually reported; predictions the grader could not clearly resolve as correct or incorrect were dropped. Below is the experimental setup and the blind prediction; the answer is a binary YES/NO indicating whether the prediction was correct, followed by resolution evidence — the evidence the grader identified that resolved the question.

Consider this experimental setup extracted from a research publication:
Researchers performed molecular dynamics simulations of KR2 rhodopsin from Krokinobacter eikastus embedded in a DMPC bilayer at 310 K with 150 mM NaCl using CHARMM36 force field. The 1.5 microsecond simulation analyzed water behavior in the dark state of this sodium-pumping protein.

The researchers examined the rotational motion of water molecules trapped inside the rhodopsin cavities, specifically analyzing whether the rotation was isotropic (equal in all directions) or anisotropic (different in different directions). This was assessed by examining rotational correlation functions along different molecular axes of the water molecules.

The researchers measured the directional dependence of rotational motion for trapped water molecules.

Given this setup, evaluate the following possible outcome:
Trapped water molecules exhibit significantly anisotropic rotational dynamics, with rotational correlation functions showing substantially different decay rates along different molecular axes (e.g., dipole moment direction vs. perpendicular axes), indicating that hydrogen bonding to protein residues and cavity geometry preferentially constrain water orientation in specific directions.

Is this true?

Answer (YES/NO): YES